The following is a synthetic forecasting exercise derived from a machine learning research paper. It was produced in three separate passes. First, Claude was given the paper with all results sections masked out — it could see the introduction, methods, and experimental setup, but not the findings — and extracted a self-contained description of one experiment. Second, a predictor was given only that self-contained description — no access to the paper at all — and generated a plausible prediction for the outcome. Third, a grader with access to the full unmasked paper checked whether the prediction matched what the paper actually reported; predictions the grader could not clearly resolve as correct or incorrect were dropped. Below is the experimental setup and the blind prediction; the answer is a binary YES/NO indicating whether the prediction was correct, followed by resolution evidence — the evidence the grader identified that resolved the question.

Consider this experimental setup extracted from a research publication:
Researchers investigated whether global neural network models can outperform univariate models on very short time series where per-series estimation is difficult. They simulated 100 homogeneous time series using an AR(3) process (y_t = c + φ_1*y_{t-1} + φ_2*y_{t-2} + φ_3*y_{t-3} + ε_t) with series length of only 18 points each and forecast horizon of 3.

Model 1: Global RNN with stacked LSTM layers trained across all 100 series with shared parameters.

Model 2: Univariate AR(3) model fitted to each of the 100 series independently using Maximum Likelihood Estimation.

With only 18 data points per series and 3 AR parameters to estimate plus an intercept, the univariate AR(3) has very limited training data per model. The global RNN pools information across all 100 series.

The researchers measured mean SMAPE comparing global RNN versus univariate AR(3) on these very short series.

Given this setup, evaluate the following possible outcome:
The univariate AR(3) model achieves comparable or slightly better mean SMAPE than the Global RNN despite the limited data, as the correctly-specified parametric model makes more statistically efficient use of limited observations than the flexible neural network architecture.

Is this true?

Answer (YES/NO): NO